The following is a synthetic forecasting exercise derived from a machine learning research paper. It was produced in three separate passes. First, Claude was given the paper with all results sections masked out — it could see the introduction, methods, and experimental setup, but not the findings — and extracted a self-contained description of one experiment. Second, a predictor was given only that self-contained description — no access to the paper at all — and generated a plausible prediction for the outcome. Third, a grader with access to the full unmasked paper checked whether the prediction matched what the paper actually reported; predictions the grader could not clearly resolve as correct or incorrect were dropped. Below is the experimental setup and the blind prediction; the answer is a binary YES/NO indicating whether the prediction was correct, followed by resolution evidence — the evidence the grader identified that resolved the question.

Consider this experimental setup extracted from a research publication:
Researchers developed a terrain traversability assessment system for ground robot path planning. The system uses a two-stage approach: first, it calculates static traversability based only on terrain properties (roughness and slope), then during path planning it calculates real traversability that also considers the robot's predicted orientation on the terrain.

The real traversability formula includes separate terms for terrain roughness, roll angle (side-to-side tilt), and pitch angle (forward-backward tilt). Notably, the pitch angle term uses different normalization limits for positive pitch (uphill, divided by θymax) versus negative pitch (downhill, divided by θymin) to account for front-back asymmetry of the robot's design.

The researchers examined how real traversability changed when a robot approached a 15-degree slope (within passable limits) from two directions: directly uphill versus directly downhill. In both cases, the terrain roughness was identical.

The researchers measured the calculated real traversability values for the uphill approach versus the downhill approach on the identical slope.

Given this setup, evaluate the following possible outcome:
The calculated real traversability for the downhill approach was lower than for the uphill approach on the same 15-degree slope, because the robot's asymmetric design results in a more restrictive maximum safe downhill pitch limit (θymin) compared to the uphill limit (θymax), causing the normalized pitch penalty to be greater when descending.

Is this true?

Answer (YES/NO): NO